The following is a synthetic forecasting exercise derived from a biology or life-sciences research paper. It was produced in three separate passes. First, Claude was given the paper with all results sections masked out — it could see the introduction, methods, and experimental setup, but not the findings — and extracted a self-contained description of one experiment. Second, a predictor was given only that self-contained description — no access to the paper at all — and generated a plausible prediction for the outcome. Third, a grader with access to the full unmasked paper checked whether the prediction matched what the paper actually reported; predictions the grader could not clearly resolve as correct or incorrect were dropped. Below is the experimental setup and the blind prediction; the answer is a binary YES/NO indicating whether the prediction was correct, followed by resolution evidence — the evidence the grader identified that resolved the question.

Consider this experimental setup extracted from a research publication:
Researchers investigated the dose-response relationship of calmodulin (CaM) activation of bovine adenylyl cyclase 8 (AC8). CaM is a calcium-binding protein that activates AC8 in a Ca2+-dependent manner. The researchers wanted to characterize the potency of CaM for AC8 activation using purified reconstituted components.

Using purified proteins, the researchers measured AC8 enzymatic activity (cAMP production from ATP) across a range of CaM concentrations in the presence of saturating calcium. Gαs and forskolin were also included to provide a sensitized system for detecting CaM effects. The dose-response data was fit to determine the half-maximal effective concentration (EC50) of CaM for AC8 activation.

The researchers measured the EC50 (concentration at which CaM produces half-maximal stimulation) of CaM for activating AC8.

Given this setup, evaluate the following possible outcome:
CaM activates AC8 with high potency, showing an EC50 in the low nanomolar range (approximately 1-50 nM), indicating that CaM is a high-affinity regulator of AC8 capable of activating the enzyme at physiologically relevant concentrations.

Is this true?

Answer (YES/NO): YES